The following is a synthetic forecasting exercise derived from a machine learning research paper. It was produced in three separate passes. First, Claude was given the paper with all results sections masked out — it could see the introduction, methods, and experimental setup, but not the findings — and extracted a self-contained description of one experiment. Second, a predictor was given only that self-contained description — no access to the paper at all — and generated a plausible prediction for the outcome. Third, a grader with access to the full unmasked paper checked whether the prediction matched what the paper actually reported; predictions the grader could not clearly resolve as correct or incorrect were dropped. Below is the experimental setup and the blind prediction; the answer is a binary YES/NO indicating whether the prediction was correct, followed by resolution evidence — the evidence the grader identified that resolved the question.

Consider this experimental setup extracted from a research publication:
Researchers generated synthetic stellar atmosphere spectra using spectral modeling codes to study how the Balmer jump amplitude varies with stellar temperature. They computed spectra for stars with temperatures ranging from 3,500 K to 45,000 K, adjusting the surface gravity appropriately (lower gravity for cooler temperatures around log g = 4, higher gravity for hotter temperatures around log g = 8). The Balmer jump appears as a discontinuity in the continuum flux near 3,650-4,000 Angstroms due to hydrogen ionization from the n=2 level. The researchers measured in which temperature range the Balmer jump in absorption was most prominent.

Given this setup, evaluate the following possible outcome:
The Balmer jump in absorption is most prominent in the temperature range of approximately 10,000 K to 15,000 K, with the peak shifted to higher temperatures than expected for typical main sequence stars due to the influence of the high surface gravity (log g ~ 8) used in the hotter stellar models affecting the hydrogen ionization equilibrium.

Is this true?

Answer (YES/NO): YES